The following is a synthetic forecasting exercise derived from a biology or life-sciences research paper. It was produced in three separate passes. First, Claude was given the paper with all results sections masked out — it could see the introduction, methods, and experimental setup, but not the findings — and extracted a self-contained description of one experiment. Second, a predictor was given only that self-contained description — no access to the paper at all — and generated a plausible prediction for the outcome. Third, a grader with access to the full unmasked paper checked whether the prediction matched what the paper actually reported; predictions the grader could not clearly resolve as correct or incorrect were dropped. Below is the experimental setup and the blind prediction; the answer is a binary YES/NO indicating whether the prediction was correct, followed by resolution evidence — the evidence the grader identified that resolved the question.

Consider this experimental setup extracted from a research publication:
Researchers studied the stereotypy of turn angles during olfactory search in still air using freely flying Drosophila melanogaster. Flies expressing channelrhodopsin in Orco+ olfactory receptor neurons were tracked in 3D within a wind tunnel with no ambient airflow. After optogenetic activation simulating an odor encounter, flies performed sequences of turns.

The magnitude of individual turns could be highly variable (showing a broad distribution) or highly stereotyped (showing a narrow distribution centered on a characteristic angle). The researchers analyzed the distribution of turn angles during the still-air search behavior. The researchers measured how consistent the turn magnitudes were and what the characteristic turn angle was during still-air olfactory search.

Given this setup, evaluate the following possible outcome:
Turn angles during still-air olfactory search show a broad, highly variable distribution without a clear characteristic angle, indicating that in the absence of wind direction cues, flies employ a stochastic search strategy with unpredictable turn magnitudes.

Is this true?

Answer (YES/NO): NO